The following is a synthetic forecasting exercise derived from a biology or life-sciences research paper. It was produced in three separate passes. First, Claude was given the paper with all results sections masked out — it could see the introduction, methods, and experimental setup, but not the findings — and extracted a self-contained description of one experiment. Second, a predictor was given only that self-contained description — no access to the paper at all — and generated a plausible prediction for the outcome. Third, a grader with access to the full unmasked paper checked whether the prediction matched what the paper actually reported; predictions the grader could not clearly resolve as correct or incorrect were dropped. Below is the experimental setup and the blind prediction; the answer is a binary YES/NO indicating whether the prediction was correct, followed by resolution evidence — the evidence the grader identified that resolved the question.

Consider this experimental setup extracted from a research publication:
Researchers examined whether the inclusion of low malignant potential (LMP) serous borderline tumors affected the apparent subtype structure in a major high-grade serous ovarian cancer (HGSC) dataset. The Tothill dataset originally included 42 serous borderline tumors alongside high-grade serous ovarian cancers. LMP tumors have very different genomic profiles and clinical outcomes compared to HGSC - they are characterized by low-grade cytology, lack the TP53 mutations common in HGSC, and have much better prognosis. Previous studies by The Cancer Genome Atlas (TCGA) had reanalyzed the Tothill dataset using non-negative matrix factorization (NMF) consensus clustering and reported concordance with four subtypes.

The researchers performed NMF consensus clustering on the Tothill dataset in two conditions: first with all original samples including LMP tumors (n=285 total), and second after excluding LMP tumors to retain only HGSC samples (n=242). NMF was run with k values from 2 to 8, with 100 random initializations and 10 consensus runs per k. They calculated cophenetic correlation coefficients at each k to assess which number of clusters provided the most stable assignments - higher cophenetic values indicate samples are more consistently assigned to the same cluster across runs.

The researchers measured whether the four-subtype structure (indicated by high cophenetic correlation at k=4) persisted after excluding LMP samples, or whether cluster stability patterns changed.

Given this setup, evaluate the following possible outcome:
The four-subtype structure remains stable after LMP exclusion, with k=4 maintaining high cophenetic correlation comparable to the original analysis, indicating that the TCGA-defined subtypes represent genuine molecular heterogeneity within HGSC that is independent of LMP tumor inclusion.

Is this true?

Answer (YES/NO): NO